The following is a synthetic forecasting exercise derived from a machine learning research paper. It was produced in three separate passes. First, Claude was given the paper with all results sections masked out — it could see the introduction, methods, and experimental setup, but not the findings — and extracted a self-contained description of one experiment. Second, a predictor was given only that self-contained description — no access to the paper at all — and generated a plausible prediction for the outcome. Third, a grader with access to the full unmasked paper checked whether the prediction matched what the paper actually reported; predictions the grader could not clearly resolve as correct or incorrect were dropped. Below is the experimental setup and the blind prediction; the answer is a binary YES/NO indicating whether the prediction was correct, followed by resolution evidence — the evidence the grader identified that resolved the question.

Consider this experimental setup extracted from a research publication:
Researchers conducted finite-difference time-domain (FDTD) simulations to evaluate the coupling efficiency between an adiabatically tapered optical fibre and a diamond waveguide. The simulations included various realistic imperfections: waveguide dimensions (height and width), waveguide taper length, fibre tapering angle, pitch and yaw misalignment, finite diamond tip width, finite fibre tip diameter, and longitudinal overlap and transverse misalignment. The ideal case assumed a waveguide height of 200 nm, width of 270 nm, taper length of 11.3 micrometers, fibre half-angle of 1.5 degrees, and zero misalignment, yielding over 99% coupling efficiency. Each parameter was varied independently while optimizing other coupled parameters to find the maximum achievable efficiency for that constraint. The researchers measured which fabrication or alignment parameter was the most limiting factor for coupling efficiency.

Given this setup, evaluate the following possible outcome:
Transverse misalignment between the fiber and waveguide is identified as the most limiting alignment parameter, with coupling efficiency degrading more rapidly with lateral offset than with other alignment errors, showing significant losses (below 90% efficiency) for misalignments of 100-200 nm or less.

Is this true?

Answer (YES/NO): NO